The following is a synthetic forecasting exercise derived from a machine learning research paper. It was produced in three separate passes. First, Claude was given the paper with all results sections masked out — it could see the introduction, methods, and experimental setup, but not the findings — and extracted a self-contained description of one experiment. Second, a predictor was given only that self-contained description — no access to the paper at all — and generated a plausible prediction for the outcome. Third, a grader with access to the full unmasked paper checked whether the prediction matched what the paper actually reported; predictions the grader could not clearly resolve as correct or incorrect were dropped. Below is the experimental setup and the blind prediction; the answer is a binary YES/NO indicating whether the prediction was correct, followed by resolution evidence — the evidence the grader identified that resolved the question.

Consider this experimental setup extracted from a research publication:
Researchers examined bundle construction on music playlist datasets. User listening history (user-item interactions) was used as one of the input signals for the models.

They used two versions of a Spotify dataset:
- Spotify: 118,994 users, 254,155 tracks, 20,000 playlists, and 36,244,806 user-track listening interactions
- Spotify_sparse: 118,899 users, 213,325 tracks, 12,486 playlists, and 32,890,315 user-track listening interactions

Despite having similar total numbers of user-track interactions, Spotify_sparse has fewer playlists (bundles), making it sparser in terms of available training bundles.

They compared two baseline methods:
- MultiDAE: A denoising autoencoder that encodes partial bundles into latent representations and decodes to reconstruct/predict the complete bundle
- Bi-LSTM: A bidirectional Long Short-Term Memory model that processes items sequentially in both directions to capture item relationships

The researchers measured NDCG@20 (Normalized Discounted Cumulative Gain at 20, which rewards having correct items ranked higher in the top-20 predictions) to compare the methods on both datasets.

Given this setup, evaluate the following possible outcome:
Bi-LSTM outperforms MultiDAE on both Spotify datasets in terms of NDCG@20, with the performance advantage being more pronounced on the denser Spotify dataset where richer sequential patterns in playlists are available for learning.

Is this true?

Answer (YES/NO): YES